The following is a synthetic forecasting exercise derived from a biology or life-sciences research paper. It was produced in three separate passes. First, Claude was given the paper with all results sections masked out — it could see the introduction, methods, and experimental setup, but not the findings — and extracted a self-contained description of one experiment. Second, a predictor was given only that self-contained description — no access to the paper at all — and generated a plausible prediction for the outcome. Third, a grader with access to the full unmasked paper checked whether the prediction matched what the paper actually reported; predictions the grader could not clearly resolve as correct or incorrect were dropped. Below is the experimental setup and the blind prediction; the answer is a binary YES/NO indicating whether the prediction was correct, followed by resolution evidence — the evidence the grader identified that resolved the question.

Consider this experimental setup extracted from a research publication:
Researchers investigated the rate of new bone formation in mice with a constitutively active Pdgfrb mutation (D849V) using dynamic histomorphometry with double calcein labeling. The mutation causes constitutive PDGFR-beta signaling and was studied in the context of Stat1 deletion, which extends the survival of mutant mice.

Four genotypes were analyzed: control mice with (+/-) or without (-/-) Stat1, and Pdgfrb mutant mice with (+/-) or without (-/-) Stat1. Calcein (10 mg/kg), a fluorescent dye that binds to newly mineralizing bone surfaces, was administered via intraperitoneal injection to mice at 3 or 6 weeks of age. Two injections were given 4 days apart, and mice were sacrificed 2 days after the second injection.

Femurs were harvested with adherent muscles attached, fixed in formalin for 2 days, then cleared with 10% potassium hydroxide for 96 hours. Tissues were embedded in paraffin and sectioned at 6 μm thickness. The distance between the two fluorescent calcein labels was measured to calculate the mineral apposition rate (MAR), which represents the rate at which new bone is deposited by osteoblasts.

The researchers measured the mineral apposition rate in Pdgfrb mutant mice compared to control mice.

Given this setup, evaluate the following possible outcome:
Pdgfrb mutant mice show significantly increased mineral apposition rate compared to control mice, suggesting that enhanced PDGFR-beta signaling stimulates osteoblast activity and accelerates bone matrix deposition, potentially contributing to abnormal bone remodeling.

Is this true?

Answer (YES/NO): NO